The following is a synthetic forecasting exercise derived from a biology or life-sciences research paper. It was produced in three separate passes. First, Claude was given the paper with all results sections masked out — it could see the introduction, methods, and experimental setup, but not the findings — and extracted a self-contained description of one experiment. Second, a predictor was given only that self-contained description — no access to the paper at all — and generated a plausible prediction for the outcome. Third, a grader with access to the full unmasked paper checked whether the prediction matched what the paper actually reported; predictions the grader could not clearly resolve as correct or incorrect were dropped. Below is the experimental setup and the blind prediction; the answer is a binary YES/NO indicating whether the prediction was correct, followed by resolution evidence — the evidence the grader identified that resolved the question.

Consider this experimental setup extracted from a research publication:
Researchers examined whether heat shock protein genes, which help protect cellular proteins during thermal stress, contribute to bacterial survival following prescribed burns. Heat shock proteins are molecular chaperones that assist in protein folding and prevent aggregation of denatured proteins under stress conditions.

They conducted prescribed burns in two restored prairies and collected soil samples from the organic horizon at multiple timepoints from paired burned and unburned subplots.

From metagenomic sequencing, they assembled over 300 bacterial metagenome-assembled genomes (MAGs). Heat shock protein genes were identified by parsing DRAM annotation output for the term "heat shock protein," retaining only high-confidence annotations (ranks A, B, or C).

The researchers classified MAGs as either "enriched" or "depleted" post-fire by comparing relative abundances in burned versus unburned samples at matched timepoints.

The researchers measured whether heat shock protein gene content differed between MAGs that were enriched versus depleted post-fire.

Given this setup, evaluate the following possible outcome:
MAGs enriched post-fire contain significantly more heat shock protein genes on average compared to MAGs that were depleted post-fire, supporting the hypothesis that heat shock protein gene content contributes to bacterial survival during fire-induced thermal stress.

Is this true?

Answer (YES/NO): NO